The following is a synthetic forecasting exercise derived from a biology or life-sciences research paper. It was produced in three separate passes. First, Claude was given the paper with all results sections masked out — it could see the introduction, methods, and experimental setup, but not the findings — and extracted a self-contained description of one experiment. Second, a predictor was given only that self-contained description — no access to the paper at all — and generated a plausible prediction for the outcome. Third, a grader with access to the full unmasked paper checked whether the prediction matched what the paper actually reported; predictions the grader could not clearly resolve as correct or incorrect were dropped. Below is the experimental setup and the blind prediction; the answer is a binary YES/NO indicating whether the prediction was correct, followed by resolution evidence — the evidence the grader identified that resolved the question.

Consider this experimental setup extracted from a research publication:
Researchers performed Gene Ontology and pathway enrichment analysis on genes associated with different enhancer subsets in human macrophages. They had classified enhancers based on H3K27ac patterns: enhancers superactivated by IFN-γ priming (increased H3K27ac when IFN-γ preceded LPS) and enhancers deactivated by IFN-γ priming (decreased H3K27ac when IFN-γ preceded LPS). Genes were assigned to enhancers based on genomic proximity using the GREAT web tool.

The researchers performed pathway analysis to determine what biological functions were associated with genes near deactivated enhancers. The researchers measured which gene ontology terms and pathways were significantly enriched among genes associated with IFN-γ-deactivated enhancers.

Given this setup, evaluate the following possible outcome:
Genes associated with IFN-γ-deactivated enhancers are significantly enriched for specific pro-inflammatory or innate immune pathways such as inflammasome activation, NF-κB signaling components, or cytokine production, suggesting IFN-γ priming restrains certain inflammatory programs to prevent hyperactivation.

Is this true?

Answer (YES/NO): NO